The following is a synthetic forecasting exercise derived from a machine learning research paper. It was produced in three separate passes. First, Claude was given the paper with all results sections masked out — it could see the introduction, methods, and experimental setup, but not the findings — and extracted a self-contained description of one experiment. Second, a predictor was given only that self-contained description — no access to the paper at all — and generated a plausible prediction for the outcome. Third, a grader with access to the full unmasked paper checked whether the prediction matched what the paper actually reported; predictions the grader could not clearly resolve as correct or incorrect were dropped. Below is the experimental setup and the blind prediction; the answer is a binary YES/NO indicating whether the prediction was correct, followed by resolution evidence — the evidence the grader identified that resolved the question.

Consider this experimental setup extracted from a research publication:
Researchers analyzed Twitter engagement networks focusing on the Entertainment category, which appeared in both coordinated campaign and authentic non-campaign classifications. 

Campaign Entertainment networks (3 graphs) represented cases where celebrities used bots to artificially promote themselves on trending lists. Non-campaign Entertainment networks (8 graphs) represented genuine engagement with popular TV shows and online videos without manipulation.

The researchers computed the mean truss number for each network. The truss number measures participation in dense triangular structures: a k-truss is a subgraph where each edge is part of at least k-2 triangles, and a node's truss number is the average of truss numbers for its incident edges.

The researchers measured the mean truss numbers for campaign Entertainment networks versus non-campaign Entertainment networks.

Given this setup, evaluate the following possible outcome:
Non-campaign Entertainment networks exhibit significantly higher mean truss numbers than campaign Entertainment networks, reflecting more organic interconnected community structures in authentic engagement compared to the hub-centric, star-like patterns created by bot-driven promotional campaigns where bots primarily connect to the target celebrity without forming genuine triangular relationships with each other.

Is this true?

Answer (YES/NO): NO